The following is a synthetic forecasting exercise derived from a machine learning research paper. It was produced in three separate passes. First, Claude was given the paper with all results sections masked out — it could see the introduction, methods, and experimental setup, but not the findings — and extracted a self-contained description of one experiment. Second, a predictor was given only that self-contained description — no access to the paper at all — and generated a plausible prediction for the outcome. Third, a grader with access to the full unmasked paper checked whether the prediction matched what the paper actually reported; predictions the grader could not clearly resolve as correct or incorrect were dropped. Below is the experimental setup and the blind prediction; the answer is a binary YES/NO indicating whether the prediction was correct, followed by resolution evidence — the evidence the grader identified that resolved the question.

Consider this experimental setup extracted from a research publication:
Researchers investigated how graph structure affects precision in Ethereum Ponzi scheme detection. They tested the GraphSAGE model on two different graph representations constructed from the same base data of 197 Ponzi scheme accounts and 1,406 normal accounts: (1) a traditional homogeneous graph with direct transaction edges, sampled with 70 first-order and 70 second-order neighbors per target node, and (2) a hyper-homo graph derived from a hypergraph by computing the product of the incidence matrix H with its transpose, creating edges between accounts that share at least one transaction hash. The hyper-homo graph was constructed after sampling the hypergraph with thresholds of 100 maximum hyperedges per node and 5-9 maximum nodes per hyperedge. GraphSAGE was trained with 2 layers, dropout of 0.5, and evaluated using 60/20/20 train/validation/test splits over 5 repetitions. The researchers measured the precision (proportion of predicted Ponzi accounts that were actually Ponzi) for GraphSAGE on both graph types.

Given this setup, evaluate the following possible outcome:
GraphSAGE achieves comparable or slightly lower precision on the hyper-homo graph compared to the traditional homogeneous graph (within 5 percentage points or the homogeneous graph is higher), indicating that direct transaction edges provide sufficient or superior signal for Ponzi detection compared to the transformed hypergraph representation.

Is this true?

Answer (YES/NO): NO